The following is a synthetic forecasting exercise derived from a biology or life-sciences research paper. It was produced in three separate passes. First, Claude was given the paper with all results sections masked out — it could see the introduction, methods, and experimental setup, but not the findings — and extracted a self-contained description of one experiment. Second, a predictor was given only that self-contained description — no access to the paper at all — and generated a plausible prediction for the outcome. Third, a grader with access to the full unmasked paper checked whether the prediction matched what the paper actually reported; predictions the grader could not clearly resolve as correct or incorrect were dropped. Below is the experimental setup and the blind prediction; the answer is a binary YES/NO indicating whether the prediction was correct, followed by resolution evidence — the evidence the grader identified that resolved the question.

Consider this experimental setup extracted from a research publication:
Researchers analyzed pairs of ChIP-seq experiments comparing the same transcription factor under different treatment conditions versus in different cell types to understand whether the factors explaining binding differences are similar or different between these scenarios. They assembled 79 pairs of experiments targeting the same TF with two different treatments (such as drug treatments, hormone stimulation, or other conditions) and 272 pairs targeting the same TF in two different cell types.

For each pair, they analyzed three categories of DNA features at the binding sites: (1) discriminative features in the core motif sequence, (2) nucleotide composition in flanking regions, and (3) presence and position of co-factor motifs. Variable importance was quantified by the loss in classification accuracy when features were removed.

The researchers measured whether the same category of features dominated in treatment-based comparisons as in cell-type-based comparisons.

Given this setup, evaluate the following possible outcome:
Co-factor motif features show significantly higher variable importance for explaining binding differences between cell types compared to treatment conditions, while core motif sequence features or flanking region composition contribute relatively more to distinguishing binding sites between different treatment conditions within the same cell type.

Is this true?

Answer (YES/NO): NO